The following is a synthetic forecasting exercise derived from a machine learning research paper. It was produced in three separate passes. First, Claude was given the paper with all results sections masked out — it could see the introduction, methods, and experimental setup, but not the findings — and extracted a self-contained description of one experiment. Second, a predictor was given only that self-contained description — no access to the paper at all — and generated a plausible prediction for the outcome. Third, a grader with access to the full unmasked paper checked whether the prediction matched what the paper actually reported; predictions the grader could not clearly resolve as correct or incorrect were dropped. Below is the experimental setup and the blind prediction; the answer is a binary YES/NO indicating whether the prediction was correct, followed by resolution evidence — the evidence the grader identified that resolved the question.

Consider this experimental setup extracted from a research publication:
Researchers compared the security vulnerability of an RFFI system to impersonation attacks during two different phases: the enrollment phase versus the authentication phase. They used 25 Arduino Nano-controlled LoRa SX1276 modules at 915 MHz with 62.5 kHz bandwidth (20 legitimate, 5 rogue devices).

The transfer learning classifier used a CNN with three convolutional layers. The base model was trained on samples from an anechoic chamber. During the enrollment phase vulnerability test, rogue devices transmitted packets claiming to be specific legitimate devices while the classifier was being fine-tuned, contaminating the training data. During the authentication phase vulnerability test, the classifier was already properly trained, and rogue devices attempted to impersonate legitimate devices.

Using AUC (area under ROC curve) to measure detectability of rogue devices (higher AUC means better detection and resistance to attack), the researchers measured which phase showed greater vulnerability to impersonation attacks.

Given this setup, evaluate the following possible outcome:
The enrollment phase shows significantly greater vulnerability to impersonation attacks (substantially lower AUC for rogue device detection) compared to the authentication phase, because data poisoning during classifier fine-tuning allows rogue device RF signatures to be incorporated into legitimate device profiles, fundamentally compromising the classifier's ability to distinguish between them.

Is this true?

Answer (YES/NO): YES